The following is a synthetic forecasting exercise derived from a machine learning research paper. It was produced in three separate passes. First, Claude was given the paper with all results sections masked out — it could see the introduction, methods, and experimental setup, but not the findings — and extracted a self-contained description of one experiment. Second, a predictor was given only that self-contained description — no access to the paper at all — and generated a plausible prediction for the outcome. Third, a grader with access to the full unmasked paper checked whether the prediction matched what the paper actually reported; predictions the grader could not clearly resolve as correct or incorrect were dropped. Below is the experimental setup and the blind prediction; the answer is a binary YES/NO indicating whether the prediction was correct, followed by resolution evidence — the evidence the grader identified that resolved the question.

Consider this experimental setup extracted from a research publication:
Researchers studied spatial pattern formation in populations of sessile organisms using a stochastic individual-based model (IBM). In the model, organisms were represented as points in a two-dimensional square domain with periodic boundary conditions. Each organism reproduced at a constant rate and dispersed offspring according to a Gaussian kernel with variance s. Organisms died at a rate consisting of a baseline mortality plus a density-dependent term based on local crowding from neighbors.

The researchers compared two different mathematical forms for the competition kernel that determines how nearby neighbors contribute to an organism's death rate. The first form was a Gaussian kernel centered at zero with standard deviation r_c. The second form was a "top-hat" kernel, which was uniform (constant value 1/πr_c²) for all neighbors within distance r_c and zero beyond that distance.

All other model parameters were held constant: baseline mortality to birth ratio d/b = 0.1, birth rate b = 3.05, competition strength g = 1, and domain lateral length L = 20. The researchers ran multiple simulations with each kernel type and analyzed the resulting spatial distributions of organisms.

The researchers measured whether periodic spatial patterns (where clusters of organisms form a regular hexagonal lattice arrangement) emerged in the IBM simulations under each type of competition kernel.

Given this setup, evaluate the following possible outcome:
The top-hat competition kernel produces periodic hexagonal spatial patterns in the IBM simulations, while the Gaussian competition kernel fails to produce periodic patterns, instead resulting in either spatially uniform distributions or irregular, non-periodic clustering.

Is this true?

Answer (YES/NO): YES